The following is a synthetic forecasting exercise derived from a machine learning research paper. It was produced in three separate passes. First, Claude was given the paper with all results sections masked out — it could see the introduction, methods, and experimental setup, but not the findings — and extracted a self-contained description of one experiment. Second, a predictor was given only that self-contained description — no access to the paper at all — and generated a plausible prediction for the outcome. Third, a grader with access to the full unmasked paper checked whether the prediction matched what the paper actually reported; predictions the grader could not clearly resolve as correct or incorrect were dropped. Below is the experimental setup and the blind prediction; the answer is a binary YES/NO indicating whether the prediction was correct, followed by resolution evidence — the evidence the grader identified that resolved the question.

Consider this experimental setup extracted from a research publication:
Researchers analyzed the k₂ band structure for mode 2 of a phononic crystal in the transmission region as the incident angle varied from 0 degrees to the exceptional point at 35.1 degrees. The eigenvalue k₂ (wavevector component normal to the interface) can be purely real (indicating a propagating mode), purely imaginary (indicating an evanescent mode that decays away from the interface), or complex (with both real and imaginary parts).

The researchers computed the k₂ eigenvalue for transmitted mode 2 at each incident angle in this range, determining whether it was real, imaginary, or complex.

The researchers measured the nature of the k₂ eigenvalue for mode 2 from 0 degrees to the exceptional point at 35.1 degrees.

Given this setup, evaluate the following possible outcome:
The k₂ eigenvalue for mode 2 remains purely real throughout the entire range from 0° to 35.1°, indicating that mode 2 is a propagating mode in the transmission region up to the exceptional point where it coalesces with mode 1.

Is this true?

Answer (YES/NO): NO